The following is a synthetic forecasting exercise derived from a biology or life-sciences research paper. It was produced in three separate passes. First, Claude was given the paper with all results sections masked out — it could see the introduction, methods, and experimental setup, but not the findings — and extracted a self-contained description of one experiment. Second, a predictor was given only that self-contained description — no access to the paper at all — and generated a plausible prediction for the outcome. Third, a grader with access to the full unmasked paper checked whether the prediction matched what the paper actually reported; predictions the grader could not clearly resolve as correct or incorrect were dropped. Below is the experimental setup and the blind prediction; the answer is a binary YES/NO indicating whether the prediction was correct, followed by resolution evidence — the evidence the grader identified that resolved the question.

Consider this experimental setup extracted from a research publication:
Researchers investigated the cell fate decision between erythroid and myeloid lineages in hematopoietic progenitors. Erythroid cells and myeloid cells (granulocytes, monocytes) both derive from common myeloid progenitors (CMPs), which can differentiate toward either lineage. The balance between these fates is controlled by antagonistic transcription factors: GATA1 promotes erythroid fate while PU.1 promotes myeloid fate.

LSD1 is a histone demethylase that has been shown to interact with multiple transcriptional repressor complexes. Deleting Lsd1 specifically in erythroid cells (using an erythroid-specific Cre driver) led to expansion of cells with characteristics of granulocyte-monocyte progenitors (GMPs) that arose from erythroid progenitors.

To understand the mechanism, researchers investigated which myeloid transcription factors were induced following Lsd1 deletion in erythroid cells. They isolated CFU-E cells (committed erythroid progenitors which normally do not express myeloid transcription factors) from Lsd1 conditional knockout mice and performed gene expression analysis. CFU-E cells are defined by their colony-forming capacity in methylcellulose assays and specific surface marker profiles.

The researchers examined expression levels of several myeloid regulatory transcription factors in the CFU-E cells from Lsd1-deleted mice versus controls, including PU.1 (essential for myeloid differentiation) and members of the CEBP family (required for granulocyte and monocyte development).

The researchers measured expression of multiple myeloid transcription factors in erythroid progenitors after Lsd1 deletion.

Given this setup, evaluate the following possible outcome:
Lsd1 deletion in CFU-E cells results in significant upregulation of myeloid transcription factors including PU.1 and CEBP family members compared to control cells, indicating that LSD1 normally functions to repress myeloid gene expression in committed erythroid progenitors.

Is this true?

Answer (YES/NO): YES